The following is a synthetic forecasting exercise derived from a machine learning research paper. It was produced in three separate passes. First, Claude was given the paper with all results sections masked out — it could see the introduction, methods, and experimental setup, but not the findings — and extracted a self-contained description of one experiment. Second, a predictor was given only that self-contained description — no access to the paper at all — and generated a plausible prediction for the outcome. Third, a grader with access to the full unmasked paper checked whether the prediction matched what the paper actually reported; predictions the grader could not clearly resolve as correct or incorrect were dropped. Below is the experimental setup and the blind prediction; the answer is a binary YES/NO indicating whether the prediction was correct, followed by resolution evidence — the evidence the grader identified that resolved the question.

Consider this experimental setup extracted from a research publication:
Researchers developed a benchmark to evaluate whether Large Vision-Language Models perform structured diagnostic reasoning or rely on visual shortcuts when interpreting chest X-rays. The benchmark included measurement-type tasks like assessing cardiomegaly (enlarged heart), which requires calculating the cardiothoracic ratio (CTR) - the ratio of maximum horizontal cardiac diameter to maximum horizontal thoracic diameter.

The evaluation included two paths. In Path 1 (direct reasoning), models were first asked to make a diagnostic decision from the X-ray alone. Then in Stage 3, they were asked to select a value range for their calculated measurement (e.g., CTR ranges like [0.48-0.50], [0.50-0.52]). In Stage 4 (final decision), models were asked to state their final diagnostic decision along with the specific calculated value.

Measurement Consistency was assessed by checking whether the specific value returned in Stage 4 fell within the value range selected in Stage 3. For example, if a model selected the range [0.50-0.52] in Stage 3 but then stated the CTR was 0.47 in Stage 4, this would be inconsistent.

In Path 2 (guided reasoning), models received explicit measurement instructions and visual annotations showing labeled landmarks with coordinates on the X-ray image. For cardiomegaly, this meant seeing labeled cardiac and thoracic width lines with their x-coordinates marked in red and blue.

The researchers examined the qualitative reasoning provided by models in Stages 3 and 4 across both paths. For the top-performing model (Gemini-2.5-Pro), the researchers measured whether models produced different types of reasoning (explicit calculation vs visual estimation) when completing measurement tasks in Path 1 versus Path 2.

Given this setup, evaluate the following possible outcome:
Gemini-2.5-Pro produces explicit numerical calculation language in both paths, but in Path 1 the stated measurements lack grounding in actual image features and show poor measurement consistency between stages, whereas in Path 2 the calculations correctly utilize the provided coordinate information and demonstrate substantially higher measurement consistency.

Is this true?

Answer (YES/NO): NO